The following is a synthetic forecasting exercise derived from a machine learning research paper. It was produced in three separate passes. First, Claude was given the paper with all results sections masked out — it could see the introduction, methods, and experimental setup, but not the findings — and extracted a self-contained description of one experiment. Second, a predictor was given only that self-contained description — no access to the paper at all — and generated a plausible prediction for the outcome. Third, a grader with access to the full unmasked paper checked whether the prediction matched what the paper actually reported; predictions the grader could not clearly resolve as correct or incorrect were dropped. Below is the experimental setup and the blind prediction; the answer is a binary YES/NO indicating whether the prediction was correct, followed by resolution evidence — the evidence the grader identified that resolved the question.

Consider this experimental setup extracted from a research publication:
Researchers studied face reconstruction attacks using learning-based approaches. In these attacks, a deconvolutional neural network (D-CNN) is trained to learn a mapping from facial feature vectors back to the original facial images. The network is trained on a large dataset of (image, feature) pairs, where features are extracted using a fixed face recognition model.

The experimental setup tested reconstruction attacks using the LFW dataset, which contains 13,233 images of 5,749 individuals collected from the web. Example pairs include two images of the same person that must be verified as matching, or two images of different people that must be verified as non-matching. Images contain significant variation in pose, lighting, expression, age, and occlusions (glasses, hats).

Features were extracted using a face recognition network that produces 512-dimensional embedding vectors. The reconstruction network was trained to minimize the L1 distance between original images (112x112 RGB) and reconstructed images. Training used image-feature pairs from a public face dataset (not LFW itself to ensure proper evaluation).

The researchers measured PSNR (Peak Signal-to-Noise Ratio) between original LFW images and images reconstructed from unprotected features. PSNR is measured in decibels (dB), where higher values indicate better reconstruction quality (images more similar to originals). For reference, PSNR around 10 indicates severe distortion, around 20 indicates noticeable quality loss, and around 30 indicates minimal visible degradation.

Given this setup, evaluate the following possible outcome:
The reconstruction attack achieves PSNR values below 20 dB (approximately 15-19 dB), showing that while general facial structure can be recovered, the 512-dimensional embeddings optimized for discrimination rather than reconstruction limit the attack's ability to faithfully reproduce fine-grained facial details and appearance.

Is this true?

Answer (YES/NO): NO